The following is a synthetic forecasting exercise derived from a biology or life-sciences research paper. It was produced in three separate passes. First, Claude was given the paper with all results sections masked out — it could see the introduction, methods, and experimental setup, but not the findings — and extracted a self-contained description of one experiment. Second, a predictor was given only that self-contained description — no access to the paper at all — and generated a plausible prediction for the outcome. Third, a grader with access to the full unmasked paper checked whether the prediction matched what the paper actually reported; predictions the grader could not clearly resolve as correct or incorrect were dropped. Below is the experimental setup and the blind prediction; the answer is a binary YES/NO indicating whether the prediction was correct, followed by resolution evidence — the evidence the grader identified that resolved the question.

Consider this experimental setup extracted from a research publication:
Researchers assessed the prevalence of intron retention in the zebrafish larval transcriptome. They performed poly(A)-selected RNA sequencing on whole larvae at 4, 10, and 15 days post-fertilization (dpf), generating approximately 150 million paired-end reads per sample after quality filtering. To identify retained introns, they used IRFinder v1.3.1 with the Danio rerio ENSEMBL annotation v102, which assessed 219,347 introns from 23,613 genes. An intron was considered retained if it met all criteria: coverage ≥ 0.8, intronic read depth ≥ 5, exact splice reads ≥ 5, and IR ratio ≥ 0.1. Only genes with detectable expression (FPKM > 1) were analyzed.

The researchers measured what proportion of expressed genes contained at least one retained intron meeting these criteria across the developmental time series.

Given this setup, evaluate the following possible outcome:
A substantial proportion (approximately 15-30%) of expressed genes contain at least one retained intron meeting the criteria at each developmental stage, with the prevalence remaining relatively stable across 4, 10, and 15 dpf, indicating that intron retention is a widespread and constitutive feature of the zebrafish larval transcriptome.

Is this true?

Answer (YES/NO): NO